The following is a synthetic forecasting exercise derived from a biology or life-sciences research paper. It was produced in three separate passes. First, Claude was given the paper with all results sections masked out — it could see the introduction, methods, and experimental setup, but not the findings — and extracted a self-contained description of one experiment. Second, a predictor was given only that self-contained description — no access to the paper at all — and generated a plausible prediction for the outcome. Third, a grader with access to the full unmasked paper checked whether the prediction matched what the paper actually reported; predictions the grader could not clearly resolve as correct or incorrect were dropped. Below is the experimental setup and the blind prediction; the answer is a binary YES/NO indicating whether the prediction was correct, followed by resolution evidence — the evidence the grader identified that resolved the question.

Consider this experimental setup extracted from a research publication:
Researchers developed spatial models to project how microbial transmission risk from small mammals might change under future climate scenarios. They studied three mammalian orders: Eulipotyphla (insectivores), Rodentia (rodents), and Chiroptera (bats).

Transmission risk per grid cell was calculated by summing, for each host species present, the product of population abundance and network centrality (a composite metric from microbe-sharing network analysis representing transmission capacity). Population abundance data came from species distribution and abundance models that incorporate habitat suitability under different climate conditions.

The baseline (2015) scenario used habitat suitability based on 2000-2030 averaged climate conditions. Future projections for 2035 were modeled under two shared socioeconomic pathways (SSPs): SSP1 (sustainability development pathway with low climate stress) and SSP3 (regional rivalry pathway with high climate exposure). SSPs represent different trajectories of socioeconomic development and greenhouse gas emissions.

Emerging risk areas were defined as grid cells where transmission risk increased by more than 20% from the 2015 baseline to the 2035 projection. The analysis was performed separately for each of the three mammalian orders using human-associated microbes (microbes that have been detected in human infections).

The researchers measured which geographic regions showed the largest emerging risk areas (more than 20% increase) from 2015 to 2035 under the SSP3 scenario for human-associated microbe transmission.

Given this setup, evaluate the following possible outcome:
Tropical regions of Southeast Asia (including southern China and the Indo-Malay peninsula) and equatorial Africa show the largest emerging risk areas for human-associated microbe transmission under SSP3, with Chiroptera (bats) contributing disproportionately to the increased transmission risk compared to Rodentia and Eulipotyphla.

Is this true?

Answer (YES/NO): NO